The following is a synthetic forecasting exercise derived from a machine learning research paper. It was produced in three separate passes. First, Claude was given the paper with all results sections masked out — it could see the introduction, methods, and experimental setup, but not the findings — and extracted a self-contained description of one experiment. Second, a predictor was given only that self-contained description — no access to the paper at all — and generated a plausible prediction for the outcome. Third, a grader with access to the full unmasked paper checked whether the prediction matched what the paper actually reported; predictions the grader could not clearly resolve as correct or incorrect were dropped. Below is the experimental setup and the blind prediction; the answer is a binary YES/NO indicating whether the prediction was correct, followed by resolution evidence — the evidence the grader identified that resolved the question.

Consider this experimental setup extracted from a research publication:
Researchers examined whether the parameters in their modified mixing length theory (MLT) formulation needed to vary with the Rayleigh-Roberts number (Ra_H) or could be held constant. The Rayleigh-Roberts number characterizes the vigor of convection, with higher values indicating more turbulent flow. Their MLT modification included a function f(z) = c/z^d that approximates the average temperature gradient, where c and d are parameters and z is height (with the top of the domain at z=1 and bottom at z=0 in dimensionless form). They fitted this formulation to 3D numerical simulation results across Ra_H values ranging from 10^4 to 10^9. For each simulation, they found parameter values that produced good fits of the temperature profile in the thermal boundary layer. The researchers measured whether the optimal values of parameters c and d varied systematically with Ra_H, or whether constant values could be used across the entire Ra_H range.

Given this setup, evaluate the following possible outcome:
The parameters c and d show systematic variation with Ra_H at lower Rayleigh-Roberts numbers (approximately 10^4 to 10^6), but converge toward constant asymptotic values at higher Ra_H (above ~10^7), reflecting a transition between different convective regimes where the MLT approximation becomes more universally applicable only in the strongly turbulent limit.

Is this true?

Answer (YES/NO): NO